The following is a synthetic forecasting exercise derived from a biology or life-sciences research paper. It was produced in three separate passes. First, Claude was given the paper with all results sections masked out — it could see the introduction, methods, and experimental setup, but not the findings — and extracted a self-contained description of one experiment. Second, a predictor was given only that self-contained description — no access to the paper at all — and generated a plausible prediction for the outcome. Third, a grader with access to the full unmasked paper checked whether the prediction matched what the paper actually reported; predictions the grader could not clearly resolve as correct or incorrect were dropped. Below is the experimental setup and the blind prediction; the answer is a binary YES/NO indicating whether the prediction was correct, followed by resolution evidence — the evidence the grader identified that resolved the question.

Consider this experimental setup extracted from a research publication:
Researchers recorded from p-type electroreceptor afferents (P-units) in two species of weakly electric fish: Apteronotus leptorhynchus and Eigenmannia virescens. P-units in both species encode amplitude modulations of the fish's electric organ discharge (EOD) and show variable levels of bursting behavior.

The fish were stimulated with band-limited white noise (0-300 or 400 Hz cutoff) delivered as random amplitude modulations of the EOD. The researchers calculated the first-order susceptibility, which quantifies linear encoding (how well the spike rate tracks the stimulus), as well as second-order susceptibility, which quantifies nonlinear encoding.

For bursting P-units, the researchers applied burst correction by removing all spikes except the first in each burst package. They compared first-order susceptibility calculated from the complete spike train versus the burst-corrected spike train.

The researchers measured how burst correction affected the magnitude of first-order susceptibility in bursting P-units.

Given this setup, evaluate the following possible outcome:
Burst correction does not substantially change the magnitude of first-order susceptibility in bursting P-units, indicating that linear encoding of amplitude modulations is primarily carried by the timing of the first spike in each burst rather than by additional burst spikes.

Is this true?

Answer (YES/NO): NO